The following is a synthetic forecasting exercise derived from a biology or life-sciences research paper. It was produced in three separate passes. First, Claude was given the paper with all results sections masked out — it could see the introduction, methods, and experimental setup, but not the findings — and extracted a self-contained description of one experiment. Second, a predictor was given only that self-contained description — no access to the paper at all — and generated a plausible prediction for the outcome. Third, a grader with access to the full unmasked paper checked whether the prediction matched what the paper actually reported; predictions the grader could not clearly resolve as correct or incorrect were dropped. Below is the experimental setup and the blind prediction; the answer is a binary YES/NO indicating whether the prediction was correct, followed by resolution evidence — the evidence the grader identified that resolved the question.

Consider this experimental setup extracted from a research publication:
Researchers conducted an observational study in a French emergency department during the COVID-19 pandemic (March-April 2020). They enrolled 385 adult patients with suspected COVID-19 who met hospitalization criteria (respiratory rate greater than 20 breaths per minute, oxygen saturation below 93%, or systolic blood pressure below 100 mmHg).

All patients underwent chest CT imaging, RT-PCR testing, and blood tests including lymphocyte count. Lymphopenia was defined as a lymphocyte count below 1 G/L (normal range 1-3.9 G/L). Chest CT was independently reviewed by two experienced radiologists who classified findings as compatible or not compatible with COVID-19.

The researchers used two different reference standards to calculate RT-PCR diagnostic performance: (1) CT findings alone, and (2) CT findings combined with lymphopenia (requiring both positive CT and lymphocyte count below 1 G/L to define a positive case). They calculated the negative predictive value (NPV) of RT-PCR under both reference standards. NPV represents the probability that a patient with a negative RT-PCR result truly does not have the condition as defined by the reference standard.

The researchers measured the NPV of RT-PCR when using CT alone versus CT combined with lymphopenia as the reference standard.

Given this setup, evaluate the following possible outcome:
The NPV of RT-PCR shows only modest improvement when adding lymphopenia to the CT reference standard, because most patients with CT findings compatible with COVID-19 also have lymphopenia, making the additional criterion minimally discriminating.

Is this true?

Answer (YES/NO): NO